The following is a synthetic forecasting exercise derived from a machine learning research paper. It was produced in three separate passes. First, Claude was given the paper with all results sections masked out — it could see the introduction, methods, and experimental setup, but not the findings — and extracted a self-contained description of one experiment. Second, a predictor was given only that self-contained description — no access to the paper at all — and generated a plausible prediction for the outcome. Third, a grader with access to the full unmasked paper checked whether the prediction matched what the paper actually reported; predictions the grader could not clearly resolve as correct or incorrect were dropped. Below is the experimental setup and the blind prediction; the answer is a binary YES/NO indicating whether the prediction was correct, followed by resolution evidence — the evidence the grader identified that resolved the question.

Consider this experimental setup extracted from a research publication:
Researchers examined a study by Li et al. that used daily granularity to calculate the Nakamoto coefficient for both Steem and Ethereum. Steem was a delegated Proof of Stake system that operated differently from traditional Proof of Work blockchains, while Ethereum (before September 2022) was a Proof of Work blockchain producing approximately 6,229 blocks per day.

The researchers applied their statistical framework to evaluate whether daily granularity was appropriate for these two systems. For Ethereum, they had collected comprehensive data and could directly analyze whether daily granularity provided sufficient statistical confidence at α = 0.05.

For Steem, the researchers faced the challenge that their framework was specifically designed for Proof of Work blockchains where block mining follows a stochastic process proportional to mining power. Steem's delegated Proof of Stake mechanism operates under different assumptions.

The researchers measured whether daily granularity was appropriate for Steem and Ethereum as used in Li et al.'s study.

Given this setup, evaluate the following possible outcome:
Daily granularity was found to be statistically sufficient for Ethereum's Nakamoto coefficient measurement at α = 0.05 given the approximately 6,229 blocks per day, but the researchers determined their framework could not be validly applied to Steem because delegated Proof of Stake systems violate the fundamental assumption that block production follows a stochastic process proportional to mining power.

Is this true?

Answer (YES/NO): NO